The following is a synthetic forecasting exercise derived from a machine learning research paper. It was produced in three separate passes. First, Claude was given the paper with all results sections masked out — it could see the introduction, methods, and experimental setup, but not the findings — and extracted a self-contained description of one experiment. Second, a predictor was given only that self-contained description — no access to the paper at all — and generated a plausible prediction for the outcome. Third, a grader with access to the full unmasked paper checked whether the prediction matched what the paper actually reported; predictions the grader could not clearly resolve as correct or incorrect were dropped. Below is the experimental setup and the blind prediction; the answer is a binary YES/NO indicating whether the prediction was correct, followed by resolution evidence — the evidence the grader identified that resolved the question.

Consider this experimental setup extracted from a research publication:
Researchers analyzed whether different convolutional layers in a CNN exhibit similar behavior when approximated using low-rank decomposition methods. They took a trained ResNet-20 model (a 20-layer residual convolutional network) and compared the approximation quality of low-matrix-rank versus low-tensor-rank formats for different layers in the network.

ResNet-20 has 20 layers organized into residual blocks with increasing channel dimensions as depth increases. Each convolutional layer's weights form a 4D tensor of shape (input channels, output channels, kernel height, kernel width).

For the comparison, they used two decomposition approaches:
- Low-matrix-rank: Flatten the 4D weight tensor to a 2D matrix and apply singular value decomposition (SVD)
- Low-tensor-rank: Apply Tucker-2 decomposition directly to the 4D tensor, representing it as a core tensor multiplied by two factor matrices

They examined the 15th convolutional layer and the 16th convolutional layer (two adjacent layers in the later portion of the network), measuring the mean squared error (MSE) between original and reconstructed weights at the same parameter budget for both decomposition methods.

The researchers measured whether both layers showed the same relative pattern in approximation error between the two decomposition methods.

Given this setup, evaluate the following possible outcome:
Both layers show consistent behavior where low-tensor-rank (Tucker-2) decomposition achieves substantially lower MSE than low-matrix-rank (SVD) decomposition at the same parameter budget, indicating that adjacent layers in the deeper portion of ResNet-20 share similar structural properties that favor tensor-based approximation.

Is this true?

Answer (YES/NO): YES